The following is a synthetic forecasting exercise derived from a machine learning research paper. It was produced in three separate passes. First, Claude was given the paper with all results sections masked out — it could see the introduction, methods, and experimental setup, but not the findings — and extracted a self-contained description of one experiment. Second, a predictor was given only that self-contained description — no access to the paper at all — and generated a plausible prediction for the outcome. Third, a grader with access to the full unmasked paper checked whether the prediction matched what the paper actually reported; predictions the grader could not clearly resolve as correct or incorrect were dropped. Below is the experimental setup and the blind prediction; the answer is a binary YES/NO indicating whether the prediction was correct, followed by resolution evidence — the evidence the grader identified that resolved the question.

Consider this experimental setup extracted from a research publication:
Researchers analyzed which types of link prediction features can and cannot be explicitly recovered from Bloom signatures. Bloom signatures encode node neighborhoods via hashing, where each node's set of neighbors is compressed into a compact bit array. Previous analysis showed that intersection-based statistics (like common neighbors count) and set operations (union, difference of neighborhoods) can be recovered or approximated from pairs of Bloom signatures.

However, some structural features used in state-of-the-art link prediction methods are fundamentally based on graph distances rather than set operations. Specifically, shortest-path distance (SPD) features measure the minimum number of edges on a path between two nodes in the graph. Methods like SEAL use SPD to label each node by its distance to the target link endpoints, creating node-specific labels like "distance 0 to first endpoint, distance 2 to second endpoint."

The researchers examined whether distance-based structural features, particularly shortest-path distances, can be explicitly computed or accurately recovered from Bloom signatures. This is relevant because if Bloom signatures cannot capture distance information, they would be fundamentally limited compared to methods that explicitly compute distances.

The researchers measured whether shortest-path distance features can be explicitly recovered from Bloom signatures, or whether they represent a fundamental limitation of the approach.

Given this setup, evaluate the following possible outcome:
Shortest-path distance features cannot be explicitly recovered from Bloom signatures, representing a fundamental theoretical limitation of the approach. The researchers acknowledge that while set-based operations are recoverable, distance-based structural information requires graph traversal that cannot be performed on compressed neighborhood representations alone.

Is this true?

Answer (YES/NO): YES